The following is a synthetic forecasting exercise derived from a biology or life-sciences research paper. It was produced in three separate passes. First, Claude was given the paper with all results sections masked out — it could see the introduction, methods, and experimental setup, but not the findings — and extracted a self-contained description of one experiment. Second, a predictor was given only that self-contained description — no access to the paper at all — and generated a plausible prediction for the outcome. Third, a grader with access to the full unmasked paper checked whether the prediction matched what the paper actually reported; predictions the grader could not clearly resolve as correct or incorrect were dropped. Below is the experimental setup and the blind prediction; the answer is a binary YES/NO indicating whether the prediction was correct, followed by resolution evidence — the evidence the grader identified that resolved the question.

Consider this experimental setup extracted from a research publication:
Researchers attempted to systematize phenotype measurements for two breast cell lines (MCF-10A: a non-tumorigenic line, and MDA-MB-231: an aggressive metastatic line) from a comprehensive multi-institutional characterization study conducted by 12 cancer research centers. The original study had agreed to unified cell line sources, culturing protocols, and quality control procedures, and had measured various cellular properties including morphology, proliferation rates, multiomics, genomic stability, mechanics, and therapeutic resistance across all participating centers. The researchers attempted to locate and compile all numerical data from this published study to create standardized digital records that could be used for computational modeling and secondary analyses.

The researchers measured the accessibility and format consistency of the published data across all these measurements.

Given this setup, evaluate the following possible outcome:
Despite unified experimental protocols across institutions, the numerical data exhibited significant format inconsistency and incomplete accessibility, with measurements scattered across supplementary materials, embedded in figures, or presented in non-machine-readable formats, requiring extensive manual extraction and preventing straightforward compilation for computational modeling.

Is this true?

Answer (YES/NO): YES